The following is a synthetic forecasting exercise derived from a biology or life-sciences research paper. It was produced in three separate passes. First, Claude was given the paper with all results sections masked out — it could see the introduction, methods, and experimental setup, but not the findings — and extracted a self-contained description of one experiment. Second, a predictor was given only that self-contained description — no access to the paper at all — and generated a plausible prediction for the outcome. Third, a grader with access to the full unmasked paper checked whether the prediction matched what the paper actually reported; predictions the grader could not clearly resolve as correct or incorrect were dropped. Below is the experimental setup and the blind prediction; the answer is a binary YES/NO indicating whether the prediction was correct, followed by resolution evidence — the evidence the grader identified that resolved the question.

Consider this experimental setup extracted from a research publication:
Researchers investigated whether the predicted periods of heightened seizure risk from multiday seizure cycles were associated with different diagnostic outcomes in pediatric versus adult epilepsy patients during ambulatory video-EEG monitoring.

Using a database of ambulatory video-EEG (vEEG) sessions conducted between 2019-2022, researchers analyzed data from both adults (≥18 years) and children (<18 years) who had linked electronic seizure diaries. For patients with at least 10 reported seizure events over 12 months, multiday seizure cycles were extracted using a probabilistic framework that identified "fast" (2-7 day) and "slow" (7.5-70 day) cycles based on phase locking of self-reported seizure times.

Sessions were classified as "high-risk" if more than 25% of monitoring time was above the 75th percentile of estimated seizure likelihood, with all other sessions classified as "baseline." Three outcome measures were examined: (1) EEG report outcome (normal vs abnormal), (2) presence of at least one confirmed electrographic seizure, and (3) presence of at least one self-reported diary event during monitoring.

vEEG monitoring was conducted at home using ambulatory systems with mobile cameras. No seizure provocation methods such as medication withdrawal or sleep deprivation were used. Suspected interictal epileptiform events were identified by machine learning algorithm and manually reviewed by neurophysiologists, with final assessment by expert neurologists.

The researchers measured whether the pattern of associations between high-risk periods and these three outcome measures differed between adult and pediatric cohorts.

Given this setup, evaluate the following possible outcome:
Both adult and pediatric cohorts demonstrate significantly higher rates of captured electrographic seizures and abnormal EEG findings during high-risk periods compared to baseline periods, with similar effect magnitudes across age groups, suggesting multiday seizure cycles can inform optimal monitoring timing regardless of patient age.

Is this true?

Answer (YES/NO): NO